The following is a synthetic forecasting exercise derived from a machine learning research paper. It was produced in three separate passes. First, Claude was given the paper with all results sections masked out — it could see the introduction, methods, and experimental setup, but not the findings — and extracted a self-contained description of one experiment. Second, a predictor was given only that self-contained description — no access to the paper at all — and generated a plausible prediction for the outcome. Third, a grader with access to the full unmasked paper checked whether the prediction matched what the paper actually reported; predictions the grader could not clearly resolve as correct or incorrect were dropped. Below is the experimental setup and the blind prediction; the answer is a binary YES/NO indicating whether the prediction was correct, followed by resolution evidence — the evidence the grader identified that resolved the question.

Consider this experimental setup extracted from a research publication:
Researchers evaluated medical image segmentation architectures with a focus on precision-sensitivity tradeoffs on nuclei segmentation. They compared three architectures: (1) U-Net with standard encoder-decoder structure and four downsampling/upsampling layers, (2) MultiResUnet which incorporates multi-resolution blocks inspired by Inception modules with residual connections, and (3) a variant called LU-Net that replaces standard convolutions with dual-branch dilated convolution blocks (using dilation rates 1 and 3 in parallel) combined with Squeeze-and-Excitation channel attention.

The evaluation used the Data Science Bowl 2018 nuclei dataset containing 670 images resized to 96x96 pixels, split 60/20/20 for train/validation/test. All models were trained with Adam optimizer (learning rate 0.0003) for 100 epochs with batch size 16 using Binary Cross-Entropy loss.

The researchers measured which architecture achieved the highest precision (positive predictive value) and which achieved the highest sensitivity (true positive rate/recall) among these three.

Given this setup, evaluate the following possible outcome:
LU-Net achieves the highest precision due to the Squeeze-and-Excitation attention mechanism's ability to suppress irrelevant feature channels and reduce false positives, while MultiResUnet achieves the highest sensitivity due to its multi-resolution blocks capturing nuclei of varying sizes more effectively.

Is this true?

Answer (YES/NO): NO